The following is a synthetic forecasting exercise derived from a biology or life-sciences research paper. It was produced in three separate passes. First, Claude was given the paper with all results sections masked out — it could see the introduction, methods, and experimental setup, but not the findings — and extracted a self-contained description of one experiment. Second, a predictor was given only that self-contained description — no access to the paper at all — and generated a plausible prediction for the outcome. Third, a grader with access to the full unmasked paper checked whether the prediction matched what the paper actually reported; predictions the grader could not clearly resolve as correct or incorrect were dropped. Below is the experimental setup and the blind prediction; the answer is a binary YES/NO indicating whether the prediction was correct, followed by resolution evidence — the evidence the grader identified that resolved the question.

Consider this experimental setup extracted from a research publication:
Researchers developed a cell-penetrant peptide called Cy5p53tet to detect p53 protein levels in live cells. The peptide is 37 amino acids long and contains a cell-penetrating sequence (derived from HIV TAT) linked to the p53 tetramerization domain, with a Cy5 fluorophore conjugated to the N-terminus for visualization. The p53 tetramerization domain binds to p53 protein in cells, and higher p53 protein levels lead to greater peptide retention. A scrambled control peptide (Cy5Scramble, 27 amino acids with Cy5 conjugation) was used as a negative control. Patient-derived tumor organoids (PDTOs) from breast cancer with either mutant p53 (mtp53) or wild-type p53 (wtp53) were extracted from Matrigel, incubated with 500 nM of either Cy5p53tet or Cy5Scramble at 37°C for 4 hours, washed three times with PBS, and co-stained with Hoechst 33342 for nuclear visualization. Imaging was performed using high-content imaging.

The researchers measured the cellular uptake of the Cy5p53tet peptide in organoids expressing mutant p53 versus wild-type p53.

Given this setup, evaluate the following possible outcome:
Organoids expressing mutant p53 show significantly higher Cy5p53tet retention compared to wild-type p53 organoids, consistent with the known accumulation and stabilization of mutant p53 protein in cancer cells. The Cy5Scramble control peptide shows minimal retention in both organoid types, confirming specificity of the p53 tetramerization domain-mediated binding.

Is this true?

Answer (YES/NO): YES